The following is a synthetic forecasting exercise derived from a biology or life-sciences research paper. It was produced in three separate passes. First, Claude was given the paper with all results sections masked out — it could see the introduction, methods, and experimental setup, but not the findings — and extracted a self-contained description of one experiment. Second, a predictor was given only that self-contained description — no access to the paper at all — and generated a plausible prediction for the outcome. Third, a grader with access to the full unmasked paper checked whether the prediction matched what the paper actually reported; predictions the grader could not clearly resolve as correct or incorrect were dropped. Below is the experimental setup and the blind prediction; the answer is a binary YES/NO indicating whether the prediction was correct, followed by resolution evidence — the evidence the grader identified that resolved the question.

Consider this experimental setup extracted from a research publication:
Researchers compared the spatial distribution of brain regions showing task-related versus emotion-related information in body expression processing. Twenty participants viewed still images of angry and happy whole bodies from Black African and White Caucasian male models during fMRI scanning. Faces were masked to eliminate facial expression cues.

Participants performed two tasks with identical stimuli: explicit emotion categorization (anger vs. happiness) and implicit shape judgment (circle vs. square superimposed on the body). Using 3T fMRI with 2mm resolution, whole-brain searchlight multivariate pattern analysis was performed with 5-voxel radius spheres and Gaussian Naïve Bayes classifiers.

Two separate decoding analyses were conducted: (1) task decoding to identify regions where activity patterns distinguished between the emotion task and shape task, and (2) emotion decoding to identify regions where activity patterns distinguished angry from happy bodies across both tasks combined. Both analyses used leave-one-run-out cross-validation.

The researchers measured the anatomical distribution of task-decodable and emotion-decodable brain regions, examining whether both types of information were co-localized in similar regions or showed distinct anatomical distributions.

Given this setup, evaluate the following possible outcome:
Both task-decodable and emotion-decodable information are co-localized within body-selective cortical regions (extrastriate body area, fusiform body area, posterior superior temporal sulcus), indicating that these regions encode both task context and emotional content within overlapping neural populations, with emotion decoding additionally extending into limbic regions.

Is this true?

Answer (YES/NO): NO